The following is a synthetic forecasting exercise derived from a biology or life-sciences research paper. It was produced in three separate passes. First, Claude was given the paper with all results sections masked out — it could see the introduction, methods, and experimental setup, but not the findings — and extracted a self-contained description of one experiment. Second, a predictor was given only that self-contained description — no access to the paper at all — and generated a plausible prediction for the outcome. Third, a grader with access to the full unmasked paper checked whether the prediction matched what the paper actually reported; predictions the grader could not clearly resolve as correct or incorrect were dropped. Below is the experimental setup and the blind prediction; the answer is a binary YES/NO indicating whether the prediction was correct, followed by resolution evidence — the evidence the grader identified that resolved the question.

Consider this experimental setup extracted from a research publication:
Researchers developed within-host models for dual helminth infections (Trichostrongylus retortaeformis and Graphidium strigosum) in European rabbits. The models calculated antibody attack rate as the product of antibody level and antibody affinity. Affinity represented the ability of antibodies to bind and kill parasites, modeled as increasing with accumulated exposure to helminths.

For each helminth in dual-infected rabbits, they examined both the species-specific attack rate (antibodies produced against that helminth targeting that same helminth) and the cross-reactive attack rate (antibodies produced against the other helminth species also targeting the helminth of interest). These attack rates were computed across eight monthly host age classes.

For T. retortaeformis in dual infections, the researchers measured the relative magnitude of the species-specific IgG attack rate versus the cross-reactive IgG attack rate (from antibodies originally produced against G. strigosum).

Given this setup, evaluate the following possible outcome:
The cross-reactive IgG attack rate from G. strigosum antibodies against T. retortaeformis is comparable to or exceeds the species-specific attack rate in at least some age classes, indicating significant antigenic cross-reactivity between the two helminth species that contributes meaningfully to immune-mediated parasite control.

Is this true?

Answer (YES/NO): NO